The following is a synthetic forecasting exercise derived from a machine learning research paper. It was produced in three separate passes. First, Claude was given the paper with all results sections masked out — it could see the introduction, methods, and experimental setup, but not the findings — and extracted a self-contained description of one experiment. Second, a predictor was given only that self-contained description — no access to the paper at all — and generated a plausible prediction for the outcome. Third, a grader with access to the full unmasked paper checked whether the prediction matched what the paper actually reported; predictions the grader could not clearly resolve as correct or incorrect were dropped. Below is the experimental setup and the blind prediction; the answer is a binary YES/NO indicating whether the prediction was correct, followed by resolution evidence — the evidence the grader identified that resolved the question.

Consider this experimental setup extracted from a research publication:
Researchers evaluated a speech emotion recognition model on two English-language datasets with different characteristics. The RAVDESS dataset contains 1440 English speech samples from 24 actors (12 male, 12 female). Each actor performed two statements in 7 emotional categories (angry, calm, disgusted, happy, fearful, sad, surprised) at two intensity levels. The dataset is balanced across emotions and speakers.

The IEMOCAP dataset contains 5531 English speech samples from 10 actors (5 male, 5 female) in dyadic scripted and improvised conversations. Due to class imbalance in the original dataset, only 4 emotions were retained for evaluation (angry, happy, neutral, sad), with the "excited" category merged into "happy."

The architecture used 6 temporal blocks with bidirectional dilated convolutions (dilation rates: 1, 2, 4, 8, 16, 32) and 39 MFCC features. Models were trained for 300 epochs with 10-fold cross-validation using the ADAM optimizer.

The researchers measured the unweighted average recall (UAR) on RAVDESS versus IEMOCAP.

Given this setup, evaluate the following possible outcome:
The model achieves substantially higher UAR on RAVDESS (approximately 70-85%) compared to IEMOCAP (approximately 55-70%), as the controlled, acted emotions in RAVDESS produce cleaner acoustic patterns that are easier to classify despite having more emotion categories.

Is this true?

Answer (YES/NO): NO